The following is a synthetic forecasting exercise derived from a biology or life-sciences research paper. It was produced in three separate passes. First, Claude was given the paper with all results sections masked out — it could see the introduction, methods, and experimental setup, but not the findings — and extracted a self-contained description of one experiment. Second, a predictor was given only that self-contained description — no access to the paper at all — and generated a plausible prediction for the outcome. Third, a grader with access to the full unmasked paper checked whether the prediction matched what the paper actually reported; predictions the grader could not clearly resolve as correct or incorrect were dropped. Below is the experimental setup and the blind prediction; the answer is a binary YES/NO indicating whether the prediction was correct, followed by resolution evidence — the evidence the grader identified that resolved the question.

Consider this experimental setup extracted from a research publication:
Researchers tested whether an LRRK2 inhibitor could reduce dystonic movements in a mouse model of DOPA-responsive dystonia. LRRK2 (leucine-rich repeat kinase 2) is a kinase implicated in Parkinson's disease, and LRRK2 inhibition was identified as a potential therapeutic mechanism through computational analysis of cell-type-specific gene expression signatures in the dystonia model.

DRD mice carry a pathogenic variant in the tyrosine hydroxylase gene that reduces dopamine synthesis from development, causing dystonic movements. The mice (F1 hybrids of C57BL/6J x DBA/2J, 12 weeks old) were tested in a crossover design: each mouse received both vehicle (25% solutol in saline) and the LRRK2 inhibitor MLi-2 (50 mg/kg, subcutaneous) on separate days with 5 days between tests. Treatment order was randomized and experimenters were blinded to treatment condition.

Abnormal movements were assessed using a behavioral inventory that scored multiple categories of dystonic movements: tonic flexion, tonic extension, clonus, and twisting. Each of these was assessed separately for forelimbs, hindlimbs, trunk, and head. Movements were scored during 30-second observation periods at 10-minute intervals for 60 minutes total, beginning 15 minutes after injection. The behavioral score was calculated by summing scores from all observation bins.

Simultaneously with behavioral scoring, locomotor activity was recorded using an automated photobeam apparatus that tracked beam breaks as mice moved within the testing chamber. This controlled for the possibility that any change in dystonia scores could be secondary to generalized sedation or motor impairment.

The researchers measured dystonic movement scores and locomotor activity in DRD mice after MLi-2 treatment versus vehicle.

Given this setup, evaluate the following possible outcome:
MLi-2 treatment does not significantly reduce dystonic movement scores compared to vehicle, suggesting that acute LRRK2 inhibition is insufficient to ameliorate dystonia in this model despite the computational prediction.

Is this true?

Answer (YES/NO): NO